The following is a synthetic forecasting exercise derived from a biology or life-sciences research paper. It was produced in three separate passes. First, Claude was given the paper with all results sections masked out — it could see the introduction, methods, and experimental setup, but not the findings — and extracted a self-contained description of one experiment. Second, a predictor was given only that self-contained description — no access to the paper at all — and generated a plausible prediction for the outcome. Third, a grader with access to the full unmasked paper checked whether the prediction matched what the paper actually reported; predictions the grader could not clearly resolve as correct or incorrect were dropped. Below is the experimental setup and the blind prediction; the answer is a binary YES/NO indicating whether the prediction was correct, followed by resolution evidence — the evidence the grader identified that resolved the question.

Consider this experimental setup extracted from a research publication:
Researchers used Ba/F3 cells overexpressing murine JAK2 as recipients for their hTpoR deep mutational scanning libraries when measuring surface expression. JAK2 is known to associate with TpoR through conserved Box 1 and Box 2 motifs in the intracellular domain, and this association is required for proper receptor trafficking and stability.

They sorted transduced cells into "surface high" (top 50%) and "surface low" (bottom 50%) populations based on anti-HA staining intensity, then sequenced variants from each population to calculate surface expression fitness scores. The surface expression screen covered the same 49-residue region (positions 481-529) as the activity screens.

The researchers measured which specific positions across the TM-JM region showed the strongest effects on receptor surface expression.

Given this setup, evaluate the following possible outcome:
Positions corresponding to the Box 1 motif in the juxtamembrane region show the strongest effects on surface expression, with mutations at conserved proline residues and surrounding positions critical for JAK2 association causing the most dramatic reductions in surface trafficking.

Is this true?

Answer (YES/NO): NO